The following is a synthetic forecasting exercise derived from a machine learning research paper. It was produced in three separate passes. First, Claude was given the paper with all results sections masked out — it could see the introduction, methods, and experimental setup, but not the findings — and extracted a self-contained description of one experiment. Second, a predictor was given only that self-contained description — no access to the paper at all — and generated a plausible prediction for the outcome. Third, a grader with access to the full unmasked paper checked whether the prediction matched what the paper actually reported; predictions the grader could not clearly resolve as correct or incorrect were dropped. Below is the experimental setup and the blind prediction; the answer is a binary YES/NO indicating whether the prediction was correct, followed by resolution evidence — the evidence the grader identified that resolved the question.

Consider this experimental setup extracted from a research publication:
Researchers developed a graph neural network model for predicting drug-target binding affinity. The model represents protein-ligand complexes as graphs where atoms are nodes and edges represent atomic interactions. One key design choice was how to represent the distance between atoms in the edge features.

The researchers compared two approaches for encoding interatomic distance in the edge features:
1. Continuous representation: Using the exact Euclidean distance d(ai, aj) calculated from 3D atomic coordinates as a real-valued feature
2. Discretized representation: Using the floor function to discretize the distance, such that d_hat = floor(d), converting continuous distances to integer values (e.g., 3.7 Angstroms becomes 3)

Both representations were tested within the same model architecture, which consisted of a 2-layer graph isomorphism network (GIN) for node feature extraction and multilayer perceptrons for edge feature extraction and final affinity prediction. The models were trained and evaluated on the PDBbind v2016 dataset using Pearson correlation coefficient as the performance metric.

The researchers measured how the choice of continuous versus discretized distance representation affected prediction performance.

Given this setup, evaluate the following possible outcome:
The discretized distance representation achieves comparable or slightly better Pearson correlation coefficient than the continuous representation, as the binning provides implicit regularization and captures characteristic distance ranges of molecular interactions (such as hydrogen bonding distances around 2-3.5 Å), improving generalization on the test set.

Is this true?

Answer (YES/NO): YES